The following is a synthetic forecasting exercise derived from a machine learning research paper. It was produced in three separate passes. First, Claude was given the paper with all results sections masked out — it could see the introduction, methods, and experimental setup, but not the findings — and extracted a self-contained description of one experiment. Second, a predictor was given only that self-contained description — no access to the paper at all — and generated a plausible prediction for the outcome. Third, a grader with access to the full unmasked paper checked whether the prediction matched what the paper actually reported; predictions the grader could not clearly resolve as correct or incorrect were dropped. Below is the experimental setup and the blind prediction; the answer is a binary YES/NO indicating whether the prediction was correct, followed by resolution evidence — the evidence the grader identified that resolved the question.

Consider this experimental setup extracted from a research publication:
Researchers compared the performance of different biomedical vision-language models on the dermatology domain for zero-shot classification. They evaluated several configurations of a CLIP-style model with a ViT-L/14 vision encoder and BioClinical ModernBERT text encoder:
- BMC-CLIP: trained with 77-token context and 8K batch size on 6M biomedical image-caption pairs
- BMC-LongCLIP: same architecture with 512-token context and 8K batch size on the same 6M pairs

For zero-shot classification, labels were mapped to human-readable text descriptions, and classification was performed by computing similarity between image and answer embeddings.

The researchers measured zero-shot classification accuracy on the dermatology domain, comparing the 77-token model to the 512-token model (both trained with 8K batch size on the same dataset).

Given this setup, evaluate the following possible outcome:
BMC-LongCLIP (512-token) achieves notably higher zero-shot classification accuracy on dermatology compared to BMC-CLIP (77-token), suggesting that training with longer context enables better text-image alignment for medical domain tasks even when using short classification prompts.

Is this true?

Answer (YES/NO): NO